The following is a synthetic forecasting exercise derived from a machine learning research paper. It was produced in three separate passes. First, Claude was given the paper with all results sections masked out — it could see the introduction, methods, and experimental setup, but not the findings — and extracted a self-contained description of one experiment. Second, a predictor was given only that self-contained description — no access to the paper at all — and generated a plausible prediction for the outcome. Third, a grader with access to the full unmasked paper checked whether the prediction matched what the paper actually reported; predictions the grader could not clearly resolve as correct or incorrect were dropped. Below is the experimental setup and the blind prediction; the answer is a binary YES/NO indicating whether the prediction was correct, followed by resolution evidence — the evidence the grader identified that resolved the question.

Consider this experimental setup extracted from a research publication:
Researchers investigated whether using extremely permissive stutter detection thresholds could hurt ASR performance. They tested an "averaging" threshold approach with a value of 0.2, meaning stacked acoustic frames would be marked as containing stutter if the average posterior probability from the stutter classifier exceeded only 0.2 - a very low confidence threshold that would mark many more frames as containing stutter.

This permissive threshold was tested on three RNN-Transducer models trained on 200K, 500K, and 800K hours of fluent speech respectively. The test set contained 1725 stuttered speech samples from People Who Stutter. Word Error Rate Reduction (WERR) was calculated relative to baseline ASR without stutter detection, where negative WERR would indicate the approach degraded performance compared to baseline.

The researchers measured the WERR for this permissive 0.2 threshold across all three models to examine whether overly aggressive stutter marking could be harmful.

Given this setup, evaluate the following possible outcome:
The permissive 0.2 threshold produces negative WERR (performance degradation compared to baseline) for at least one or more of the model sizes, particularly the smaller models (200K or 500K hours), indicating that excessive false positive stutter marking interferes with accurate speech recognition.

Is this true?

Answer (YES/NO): NO